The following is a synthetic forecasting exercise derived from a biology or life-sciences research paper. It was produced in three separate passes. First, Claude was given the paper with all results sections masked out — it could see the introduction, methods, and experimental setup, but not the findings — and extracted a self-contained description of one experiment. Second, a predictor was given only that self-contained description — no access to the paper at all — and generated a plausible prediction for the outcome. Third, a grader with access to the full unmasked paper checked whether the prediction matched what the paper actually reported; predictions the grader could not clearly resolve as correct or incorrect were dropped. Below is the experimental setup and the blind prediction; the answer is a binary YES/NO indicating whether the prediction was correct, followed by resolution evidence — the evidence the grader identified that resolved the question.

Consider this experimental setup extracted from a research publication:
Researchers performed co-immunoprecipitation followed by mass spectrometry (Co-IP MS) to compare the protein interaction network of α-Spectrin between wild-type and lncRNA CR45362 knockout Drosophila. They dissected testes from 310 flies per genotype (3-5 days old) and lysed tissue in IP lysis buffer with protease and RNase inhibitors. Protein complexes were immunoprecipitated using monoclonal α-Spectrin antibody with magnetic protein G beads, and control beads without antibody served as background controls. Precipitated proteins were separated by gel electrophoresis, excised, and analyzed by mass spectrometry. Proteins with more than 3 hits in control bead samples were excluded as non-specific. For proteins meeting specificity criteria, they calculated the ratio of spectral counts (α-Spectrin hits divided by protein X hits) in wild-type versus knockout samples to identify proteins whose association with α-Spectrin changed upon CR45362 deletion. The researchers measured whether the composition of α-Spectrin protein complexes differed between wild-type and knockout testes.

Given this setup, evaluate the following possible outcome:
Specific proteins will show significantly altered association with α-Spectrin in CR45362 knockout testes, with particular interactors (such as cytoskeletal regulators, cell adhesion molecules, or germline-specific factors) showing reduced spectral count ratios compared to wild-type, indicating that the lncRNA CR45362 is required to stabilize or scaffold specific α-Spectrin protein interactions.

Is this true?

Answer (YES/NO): NO